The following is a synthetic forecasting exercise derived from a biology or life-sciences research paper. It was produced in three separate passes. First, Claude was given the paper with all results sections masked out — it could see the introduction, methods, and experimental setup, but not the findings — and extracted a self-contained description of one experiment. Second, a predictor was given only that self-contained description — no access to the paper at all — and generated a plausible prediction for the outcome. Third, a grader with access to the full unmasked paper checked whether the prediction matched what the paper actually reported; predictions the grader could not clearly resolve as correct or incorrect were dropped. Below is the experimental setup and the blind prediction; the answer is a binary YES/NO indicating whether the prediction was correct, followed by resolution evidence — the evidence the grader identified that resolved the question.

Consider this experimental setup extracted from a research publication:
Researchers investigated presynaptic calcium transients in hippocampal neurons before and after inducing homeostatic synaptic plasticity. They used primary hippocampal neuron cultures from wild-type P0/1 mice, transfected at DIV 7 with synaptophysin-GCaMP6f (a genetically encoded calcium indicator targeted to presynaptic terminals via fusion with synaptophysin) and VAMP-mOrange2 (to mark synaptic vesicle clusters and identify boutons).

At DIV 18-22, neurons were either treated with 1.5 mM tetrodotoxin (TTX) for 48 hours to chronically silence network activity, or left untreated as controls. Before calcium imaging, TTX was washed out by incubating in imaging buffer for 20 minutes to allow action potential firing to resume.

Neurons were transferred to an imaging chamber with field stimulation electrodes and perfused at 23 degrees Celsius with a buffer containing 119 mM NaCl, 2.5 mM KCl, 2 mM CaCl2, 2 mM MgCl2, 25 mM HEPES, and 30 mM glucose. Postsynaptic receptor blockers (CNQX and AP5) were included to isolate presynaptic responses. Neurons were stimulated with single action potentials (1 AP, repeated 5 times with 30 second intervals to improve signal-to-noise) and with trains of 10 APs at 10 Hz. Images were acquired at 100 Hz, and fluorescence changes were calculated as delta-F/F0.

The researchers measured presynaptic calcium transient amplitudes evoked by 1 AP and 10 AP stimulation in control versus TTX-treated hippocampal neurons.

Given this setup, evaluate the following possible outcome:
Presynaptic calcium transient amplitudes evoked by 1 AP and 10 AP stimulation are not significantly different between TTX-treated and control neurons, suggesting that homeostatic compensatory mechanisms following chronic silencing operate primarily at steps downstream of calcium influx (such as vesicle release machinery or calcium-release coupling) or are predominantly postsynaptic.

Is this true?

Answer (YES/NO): NO